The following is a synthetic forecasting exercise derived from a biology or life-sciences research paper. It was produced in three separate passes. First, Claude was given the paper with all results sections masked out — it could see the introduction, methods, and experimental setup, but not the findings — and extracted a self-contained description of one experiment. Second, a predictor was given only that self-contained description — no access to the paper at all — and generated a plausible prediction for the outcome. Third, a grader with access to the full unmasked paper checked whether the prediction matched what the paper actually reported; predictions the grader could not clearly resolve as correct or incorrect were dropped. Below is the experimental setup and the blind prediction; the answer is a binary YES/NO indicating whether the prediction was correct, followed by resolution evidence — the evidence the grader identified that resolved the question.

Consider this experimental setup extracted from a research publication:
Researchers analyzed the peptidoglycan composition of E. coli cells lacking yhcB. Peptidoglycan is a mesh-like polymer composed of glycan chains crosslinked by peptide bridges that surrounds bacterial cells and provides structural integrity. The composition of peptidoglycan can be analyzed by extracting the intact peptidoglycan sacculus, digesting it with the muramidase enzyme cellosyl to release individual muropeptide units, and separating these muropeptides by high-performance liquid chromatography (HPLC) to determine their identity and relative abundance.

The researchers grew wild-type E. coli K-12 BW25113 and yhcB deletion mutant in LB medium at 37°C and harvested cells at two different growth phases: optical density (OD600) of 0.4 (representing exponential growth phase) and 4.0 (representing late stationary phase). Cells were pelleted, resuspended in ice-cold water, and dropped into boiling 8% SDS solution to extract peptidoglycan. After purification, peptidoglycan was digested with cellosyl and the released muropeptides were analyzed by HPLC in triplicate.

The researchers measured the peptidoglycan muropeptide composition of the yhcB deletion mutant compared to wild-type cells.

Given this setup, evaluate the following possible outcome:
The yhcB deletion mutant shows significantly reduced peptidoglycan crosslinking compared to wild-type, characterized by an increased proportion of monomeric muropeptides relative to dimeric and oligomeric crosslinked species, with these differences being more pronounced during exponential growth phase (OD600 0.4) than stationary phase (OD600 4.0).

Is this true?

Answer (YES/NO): NO